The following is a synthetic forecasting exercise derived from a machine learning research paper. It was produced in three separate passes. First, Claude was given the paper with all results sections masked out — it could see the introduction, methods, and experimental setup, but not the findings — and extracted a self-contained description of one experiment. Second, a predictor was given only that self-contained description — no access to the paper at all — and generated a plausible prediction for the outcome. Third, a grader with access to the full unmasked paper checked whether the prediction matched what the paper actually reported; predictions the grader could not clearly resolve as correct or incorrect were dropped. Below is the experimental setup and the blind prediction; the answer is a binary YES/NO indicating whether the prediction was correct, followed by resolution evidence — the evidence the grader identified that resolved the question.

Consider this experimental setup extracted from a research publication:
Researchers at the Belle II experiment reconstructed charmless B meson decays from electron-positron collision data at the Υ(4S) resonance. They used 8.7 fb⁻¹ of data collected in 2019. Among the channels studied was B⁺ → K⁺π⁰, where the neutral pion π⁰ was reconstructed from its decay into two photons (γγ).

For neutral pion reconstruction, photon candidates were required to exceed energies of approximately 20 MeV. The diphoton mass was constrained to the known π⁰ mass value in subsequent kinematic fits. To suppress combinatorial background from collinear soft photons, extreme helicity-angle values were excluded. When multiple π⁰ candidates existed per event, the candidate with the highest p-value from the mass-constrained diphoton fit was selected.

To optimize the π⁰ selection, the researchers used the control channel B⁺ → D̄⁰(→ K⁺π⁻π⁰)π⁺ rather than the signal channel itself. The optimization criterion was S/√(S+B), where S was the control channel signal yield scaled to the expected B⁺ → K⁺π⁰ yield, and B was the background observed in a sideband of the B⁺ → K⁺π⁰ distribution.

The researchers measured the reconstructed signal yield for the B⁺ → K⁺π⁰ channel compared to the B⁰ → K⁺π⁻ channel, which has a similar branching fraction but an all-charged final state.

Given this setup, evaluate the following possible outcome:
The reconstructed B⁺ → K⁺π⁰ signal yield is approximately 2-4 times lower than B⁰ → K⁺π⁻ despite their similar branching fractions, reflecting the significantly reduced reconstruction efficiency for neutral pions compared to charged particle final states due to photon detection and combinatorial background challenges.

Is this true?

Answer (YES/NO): YES